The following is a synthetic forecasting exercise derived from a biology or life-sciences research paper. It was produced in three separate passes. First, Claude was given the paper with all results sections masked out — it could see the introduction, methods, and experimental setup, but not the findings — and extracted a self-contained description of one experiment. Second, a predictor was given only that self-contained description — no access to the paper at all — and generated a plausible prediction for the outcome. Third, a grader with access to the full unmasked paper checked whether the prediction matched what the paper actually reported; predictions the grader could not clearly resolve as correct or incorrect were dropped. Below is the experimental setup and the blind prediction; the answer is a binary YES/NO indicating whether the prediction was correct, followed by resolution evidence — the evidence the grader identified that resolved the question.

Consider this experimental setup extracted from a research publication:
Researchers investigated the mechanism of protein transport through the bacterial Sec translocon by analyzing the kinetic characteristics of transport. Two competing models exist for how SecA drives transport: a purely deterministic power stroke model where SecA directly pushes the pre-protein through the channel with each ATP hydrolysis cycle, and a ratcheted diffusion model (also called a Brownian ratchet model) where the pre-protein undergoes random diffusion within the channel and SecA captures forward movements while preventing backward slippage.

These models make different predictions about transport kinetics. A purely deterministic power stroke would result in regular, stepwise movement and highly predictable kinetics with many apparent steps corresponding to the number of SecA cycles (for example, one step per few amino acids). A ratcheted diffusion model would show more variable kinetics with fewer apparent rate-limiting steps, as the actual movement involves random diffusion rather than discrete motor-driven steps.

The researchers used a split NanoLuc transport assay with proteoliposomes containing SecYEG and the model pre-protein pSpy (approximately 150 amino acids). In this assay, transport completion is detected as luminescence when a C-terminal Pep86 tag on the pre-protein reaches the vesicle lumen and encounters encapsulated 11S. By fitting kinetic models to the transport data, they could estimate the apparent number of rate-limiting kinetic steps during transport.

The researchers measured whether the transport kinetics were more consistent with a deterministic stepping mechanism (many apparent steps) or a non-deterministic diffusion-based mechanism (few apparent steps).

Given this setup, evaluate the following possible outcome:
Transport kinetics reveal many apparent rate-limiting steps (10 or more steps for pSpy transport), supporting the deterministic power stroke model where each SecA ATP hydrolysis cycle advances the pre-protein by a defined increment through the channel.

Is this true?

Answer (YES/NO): NO